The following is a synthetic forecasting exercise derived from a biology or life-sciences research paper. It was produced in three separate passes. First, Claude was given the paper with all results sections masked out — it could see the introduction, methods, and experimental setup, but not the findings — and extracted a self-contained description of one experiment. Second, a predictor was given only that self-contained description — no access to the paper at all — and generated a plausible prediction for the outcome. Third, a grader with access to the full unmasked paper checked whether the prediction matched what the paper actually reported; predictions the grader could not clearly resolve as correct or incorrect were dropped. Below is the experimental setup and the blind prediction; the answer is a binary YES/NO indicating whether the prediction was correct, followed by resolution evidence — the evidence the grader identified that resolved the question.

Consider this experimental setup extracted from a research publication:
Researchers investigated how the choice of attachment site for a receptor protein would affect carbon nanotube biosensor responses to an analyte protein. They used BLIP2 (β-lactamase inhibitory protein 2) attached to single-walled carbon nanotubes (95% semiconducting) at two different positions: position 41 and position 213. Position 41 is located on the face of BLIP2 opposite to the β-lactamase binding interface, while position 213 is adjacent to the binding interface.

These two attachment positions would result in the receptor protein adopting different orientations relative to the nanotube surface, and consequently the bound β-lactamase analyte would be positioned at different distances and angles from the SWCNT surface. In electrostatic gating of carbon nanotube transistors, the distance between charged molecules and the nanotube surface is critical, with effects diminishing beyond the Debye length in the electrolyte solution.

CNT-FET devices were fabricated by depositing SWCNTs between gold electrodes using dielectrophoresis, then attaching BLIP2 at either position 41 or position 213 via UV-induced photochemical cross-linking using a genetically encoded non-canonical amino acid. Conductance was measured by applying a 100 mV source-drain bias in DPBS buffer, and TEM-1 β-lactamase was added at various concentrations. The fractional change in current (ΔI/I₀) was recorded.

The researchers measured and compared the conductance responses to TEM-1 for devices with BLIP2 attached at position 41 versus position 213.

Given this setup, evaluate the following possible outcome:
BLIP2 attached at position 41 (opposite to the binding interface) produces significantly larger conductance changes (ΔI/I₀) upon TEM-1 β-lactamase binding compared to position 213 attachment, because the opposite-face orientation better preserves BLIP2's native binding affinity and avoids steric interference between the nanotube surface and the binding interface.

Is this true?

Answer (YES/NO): NO